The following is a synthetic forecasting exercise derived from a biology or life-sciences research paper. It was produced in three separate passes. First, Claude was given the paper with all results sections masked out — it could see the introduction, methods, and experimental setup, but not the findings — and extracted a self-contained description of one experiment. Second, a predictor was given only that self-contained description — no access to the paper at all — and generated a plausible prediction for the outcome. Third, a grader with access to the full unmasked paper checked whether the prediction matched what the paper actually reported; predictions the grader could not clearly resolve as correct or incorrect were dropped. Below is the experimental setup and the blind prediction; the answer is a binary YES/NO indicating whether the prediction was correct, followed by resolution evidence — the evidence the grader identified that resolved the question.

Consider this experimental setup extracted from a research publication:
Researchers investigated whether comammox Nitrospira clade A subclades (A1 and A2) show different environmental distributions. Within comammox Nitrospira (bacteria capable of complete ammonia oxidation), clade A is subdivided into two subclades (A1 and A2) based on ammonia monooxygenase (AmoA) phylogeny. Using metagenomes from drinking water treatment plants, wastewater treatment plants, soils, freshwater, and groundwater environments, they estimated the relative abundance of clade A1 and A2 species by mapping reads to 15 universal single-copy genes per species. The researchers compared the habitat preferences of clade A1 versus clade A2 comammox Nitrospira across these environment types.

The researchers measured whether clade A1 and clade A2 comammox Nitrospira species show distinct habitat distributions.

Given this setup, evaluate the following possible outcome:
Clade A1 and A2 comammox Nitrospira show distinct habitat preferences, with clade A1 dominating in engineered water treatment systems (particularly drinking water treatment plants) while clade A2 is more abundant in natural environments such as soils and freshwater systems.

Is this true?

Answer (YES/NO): NO